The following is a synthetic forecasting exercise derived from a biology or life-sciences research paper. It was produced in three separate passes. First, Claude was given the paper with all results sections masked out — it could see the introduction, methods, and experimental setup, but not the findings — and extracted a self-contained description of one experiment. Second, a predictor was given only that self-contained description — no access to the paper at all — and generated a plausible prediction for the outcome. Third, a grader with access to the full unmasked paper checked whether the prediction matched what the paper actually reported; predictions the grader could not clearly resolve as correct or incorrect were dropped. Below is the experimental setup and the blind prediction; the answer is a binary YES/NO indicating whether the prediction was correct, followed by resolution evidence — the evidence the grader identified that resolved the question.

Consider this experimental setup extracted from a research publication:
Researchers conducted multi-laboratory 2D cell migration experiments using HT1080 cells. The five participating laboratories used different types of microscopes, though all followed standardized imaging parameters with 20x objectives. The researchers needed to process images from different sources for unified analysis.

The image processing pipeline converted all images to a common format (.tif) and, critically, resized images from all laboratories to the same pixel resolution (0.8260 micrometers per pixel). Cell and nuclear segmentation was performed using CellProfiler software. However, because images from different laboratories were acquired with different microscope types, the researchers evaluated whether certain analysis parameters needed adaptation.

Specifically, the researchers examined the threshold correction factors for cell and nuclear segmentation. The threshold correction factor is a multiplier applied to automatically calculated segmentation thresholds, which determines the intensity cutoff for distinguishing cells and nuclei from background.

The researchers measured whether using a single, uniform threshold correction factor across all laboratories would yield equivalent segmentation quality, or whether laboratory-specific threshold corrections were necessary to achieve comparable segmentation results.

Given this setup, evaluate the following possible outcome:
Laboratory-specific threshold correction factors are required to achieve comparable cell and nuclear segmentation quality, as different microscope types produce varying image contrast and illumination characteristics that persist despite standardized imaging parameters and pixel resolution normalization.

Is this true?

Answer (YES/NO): YES